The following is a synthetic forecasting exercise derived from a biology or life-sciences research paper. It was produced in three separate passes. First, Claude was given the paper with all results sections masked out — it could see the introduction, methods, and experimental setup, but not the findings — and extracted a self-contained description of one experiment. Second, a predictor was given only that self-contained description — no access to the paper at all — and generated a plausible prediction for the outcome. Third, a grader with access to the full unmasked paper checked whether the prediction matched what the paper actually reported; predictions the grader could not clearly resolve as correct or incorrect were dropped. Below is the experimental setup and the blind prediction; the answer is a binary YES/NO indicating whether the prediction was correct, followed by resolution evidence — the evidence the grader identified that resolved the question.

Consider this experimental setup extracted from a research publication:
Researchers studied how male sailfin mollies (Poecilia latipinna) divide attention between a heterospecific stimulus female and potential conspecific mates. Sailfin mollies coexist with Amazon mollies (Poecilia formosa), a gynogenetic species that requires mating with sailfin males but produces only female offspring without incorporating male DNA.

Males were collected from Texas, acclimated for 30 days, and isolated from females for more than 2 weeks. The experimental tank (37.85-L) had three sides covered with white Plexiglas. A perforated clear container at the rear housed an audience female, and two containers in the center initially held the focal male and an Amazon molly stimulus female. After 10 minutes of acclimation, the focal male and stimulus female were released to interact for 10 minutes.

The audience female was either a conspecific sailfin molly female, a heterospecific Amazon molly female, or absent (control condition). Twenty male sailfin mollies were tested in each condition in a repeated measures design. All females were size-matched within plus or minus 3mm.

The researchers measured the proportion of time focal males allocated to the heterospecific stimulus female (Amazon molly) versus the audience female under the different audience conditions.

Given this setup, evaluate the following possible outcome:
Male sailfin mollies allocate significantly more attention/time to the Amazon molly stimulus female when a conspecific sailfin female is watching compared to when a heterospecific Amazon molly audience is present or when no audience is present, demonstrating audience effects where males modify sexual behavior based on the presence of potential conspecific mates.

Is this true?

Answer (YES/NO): NO